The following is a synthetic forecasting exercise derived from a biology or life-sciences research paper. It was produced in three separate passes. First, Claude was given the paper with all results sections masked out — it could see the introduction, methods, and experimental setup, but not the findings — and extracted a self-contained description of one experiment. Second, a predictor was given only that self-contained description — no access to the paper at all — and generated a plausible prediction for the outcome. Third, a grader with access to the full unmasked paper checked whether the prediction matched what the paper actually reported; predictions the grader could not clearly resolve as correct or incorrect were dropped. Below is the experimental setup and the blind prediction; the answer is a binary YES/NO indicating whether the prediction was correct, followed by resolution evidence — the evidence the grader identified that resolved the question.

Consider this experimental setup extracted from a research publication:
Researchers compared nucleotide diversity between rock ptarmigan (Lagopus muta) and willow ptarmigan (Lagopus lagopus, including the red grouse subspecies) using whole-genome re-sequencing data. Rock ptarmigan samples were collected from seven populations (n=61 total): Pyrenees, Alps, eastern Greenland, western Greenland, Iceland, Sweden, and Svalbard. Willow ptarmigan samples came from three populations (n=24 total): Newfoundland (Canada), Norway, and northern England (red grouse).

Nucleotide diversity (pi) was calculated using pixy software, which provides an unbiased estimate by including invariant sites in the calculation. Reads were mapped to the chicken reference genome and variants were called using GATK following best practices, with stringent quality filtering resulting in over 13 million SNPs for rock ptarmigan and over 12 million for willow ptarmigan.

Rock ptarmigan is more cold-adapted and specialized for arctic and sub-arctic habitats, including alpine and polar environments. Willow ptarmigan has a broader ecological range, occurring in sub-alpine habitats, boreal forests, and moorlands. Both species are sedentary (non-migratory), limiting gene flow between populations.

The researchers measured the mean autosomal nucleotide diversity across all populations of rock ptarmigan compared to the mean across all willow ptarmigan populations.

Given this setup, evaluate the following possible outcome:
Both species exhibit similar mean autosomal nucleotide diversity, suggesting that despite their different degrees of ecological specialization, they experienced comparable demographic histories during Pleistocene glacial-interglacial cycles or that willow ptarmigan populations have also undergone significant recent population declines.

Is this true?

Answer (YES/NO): NO